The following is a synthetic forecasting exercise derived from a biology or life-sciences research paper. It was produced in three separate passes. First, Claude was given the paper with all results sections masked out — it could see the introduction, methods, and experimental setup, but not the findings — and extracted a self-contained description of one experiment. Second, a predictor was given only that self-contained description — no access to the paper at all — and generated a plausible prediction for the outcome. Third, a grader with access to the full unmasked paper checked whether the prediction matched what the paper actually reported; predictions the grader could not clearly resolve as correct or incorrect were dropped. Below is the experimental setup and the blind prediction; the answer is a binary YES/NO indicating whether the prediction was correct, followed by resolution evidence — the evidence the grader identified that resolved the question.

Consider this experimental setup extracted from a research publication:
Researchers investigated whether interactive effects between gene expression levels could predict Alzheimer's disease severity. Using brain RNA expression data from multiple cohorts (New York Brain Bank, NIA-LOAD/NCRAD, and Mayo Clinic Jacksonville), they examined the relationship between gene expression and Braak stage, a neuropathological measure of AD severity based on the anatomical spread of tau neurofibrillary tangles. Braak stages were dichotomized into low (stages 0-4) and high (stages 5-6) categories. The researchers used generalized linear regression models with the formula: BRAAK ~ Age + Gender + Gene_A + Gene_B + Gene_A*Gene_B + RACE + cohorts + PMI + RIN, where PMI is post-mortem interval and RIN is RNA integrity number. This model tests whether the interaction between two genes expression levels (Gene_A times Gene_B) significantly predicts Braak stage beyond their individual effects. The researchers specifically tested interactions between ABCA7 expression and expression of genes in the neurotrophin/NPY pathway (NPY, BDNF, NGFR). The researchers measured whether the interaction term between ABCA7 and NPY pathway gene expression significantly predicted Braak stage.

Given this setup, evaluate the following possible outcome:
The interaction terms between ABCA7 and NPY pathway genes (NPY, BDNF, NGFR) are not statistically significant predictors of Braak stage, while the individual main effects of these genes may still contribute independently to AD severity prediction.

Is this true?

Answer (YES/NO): NO